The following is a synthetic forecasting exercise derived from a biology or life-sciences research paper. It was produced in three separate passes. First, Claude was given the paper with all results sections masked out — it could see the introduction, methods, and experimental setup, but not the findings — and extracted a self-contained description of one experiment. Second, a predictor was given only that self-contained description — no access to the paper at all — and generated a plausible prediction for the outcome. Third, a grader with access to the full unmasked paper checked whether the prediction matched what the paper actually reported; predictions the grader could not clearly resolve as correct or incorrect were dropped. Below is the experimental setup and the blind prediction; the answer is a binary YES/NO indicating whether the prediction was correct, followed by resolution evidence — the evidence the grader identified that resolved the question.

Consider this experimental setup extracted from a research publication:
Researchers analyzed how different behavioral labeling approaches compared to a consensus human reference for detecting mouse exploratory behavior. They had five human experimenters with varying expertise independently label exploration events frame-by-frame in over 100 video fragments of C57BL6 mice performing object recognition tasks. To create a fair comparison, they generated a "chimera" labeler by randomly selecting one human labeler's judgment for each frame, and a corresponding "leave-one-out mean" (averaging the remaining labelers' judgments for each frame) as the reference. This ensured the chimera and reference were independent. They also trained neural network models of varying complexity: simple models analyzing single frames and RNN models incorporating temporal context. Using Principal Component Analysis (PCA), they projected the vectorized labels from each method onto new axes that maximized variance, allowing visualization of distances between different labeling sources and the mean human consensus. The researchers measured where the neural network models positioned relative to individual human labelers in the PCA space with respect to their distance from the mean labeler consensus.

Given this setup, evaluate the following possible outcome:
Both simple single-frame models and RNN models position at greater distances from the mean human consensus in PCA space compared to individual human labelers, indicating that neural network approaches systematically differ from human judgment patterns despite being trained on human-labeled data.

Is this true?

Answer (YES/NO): NO